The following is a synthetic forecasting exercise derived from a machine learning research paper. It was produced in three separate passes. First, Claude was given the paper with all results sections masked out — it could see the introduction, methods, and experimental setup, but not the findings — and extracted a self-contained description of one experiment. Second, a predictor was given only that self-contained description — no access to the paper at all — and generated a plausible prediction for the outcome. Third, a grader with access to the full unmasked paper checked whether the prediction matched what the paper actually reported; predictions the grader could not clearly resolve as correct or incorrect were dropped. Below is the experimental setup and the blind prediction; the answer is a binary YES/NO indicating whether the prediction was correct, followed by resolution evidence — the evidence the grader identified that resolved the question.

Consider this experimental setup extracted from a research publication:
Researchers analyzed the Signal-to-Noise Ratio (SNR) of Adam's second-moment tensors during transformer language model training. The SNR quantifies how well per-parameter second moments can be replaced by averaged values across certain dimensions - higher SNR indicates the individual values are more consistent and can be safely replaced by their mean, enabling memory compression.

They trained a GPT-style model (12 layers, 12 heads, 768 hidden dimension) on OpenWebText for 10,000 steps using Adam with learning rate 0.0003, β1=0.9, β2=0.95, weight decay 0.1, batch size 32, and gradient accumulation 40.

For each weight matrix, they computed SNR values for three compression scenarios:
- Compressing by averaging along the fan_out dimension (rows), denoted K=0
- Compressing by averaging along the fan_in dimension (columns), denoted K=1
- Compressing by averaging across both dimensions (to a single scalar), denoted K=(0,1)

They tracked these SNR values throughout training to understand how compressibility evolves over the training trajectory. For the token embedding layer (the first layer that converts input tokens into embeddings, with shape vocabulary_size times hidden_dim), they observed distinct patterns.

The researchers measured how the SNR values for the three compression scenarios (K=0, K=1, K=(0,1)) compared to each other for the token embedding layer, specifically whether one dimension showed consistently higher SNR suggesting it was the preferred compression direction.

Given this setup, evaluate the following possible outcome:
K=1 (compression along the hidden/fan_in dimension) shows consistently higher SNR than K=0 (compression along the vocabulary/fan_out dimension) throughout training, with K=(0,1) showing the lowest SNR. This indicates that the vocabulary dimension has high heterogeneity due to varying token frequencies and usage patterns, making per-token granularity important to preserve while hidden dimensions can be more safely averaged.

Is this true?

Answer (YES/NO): YES